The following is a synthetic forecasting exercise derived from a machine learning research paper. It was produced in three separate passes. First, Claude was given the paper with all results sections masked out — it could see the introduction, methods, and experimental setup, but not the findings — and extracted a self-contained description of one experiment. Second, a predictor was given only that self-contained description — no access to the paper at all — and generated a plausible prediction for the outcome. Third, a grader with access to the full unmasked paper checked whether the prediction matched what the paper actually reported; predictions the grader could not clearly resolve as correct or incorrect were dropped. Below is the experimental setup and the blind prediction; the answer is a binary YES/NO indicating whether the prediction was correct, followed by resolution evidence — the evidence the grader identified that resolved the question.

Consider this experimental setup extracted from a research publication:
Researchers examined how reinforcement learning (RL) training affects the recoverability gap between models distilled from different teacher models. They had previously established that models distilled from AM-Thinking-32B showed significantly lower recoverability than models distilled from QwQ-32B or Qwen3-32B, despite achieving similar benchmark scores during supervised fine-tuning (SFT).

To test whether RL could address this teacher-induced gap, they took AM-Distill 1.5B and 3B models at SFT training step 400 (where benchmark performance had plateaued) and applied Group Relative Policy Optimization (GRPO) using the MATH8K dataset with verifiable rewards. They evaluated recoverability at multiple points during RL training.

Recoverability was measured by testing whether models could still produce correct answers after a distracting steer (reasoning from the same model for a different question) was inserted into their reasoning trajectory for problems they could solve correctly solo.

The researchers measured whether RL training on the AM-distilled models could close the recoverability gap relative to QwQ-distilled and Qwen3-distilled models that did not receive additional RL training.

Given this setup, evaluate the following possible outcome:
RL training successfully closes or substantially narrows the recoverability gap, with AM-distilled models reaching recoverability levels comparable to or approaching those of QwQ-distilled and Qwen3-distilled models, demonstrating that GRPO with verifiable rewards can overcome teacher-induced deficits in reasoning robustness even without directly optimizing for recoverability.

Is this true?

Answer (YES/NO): YES